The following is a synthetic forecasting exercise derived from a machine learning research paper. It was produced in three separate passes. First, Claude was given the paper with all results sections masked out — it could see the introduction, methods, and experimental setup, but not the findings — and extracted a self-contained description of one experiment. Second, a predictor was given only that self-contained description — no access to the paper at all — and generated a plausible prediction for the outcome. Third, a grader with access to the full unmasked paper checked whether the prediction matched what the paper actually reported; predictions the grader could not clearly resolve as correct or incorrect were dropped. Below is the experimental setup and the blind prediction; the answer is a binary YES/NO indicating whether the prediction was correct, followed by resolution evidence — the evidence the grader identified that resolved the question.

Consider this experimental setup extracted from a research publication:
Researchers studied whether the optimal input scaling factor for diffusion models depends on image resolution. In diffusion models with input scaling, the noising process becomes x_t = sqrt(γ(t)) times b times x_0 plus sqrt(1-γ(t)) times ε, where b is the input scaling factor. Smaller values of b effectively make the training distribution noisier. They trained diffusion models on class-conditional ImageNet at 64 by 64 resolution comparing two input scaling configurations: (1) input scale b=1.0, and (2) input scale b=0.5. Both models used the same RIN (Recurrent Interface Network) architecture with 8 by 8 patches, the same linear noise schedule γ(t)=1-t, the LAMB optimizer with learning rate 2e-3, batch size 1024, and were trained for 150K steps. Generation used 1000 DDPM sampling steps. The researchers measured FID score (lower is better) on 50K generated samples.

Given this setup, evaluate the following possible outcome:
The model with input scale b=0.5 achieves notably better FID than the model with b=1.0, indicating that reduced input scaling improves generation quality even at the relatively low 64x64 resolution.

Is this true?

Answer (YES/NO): NO